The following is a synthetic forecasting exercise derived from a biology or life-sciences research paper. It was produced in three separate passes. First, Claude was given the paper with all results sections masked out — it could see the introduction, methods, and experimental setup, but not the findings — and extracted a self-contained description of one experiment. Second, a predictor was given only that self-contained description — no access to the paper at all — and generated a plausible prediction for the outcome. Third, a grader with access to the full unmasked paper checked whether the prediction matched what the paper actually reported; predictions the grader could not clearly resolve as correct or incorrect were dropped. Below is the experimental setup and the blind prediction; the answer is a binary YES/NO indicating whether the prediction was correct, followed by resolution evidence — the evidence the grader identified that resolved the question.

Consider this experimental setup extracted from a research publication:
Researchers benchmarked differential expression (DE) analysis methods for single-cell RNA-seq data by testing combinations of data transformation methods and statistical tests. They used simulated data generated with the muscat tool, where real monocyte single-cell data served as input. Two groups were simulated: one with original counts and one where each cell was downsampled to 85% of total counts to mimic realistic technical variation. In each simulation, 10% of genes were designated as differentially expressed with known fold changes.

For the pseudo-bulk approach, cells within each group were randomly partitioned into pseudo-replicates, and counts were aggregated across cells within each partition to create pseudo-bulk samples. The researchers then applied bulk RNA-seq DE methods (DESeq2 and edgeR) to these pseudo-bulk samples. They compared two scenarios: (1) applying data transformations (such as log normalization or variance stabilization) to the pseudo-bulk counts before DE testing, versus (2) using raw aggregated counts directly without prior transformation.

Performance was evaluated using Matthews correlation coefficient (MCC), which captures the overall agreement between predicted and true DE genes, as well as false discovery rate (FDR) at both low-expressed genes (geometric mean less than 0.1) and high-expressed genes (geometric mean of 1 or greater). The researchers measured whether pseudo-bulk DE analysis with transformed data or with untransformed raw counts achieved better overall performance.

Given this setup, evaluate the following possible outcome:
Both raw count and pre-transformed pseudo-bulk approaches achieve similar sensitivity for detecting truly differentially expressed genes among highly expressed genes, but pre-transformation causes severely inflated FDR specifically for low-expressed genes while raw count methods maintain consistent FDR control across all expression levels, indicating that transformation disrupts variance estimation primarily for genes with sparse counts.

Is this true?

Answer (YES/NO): NO